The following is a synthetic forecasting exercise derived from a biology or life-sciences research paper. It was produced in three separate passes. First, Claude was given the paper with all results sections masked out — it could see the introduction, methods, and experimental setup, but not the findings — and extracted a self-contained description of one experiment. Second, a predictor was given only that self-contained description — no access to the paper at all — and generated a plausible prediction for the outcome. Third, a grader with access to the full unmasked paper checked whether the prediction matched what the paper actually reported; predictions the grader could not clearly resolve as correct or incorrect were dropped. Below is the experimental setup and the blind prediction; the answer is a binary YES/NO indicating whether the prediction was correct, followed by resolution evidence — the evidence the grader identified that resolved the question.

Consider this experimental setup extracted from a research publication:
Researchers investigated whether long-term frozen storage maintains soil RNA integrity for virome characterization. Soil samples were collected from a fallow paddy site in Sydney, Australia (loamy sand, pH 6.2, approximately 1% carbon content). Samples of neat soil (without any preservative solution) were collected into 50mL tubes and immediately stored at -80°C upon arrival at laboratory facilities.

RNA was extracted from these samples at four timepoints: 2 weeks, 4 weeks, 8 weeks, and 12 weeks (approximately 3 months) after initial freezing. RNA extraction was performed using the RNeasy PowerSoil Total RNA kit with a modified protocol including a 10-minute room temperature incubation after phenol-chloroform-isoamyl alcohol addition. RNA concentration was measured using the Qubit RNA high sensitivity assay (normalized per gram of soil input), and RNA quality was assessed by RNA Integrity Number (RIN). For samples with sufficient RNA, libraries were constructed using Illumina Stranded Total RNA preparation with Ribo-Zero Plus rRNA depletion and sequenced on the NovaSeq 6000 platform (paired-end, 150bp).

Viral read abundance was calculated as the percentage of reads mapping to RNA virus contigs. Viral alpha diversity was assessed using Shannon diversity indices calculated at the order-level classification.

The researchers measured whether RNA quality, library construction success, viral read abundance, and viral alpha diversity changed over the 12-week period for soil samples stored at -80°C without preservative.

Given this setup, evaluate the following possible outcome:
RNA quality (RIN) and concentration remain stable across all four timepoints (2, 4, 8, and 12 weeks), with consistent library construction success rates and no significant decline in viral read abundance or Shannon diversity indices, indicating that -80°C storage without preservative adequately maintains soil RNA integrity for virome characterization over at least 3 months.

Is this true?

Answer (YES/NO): YES